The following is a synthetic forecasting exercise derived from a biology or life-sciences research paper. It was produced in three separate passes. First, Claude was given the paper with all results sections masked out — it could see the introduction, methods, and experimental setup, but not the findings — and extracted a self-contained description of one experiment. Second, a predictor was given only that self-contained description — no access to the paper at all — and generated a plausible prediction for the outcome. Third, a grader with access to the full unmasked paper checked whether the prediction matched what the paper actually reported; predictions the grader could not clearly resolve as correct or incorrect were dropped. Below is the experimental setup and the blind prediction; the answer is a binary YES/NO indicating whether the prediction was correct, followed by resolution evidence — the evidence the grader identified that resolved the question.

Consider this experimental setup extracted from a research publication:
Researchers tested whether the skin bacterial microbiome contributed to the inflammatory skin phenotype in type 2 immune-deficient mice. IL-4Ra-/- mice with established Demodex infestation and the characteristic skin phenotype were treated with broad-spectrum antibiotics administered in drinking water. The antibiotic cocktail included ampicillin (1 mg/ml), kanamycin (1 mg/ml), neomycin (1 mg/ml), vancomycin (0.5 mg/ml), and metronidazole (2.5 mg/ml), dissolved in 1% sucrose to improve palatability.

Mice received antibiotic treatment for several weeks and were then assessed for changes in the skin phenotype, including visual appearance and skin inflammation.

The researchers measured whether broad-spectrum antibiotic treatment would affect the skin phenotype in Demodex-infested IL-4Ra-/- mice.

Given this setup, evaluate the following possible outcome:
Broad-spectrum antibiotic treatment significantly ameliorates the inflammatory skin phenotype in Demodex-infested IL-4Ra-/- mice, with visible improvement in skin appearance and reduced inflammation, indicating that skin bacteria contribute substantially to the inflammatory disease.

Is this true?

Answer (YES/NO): NO